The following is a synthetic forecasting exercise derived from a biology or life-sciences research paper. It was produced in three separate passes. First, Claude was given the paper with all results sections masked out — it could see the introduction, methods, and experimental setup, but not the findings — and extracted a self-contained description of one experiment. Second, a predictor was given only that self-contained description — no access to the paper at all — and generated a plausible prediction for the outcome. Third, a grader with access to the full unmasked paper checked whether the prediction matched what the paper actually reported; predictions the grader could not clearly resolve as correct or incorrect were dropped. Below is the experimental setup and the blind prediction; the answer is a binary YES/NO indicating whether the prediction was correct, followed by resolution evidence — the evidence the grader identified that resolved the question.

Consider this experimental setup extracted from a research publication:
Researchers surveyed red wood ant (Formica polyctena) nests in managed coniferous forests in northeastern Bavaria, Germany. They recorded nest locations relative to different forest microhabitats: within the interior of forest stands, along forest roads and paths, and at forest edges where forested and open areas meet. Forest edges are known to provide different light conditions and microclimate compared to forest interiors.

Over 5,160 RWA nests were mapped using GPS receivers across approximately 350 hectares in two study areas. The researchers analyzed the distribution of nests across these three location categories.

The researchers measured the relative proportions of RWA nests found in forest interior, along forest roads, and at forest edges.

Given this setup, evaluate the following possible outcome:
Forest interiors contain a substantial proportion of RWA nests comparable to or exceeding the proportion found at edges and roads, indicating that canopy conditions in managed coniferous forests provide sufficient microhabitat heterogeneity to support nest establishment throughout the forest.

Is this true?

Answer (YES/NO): YES